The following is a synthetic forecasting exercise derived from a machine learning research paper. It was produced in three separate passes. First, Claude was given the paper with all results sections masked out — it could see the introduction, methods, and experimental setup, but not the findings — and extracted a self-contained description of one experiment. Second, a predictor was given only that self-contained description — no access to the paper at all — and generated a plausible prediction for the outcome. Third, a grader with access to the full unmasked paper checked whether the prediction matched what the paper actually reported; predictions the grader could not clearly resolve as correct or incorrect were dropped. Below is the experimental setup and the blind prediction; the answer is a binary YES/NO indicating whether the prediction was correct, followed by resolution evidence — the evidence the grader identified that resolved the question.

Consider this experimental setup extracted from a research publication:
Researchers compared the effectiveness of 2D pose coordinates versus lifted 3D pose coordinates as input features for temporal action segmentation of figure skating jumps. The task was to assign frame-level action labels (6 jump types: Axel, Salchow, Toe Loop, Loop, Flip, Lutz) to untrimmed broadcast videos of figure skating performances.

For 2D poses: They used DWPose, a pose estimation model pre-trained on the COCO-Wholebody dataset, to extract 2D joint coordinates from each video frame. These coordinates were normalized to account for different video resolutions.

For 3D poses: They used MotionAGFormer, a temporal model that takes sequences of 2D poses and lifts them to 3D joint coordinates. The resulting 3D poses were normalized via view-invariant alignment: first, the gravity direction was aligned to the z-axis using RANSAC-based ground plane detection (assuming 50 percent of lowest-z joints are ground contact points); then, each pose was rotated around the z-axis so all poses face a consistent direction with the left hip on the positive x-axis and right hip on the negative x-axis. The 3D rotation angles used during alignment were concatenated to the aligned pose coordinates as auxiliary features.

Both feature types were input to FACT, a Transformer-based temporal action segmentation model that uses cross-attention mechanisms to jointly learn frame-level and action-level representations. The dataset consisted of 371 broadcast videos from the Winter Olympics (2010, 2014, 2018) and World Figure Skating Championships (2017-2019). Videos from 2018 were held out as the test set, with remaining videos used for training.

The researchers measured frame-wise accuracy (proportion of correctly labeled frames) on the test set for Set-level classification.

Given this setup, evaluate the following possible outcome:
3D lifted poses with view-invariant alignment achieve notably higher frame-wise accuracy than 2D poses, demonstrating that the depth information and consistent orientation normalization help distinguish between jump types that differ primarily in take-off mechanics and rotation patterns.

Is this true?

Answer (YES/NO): NO